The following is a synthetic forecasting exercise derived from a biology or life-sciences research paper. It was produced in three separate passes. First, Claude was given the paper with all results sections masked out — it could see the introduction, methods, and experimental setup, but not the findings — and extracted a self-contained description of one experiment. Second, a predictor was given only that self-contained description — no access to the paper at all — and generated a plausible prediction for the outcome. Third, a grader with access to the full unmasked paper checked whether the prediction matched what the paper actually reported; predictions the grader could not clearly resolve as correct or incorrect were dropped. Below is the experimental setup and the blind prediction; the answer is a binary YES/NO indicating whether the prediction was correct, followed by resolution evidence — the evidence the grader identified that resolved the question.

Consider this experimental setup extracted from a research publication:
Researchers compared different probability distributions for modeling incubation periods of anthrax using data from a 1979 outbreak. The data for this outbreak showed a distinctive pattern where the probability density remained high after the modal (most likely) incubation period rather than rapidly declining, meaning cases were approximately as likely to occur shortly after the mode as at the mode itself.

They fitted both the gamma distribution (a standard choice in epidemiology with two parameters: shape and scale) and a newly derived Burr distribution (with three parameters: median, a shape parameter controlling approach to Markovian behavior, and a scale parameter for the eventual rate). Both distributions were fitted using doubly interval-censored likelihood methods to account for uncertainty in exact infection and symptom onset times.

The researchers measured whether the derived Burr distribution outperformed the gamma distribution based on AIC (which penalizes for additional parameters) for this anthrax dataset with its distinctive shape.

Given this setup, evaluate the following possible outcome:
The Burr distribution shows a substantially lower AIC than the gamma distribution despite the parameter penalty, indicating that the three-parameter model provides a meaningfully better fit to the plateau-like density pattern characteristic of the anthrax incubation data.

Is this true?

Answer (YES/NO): NO